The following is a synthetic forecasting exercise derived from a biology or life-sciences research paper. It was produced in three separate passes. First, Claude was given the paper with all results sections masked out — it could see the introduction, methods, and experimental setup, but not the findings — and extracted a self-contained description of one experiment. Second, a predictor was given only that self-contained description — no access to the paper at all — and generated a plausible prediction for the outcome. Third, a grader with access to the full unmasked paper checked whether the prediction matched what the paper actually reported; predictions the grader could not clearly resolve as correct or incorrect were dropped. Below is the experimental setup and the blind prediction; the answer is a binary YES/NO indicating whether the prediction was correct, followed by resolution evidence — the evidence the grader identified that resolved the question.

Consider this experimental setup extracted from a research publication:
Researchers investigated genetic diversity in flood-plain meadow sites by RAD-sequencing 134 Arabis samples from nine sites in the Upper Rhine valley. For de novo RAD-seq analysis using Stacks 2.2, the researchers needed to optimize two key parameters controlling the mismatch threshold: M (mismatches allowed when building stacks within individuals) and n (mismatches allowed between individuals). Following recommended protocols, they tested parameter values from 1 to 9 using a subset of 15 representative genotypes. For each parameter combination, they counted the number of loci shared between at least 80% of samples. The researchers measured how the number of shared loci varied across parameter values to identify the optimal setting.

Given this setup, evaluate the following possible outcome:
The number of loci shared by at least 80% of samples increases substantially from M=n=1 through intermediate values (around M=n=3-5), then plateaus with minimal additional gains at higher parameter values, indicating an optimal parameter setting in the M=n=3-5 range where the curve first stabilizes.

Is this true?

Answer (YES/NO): NO